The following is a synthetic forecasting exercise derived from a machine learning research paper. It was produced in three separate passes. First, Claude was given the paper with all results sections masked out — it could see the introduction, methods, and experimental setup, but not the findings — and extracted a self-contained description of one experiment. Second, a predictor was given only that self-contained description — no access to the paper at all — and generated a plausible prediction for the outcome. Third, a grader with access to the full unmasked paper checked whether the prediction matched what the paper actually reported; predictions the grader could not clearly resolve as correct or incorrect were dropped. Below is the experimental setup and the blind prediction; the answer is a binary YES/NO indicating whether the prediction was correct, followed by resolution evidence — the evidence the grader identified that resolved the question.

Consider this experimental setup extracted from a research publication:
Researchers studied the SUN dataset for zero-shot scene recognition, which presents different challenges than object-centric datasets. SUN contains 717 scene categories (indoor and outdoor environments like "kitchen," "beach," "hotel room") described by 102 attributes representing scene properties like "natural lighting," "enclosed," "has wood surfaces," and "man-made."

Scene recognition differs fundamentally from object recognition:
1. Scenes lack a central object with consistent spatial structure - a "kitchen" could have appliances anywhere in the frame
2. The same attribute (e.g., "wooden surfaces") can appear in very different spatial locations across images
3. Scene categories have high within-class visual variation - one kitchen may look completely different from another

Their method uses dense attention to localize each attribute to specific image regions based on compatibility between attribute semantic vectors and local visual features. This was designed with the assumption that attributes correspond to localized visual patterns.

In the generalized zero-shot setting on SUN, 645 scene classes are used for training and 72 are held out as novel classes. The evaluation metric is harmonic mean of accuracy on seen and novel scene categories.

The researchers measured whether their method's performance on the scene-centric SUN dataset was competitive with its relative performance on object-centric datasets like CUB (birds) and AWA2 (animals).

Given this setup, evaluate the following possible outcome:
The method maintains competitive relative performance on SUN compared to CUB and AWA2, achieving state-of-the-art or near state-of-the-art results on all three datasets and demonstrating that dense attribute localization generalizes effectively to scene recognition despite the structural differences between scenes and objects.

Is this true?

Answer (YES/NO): NO